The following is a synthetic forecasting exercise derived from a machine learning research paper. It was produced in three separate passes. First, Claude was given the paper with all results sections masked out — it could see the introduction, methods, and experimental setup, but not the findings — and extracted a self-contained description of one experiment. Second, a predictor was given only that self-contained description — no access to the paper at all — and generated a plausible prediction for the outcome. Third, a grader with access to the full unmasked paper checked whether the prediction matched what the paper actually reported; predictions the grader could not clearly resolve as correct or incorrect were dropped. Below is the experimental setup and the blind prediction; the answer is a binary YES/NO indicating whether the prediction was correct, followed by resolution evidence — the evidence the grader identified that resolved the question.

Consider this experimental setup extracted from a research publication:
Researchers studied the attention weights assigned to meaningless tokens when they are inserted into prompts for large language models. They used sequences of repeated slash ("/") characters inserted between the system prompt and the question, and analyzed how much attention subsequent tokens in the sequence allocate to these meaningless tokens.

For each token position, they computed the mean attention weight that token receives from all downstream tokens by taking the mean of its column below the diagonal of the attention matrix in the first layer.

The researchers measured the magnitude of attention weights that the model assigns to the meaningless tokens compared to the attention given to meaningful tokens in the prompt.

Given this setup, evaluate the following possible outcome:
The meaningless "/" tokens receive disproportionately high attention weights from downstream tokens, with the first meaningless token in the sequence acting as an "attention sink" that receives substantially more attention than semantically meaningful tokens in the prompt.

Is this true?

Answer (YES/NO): NO